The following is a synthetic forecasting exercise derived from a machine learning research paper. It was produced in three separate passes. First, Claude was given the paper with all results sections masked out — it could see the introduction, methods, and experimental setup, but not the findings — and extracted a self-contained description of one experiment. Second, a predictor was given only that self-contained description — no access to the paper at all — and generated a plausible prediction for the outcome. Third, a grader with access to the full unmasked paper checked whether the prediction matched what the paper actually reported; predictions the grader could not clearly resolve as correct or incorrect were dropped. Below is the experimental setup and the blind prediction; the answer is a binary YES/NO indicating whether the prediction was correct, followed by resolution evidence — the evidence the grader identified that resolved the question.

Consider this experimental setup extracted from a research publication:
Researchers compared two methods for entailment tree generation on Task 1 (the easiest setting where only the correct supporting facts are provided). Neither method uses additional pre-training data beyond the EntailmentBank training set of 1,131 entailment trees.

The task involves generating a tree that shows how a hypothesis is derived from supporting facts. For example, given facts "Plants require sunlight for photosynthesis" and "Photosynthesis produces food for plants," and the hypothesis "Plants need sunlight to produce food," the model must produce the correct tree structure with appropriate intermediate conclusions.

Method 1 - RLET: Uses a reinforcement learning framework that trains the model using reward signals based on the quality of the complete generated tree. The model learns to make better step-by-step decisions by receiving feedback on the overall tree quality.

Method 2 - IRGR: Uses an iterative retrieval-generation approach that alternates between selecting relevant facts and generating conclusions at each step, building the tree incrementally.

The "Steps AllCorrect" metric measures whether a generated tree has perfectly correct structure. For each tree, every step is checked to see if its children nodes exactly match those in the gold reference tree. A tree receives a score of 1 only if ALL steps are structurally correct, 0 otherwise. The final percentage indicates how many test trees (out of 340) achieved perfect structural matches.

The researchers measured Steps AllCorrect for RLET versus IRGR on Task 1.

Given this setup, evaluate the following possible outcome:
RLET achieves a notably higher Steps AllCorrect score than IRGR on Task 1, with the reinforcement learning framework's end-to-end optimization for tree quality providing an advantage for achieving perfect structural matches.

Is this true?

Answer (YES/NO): YES